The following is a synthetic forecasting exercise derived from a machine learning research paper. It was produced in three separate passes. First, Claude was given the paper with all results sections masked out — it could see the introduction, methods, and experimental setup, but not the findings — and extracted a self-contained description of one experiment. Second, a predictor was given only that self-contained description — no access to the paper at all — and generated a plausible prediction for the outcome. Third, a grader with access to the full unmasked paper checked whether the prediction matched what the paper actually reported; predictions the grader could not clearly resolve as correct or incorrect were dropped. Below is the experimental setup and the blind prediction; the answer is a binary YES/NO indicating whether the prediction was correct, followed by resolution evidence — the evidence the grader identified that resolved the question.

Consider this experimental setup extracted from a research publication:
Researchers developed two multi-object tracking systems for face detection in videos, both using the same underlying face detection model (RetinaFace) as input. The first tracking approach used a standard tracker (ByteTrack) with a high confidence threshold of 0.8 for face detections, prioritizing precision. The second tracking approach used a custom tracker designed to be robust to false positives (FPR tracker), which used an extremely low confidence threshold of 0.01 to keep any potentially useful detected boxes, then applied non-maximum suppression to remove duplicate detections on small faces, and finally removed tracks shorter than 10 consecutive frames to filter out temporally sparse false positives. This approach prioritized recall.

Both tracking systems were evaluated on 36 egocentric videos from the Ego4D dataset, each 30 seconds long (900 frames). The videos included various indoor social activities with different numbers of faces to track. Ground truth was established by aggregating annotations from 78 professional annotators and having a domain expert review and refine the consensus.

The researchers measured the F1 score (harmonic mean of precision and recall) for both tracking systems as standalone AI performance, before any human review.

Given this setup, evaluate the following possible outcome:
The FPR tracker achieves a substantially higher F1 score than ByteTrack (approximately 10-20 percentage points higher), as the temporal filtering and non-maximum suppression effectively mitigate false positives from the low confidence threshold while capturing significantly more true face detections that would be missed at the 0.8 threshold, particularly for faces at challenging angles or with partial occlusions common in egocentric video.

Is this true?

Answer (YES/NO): NO